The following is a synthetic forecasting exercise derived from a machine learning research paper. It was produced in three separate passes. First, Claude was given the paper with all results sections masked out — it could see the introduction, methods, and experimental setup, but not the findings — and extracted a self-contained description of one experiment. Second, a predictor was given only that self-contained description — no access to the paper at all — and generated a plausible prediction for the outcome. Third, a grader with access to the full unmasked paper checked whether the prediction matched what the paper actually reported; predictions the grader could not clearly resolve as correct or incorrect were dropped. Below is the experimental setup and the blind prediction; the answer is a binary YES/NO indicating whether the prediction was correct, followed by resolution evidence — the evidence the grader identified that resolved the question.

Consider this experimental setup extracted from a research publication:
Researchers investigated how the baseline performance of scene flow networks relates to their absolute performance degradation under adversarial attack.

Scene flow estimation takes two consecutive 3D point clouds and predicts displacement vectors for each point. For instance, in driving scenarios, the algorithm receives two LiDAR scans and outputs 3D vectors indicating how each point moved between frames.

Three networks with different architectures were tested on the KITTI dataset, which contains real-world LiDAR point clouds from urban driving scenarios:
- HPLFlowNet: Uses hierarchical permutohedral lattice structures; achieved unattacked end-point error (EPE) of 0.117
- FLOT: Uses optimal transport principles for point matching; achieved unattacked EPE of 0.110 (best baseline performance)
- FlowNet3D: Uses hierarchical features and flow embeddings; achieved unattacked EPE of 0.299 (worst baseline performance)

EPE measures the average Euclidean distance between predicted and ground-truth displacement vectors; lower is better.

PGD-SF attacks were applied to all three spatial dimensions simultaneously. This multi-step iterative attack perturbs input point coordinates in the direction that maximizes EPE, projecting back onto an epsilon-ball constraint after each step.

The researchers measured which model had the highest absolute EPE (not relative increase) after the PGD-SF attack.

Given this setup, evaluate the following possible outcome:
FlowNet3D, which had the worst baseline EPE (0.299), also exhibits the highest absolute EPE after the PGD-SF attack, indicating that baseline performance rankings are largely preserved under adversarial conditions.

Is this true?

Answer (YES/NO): NO